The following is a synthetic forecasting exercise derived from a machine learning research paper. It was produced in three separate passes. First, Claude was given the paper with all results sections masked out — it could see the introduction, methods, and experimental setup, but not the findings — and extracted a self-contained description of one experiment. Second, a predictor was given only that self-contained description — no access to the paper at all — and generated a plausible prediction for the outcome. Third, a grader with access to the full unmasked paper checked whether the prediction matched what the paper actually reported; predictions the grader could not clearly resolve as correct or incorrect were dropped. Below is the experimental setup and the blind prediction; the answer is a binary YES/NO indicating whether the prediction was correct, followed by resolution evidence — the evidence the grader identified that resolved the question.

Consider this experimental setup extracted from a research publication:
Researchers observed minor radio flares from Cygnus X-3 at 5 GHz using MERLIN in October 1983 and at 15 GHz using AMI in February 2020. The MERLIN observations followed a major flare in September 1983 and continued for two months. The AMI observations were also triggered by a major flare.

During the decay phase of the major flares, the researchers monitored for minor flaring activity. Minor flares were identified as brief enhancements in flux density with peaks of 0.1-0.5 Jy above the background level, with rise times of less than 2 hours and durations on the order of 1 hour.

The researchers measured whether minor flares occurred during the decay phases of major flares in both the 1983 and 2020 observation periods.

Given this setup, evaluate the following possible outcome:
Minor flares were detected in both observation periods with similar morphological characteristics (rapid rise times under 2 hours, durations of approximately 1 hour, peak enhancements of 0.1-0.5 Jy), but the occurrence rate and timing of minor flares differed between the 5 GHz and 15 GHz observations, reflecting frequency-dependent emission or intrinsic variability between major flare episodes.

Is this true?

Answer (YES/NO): NO